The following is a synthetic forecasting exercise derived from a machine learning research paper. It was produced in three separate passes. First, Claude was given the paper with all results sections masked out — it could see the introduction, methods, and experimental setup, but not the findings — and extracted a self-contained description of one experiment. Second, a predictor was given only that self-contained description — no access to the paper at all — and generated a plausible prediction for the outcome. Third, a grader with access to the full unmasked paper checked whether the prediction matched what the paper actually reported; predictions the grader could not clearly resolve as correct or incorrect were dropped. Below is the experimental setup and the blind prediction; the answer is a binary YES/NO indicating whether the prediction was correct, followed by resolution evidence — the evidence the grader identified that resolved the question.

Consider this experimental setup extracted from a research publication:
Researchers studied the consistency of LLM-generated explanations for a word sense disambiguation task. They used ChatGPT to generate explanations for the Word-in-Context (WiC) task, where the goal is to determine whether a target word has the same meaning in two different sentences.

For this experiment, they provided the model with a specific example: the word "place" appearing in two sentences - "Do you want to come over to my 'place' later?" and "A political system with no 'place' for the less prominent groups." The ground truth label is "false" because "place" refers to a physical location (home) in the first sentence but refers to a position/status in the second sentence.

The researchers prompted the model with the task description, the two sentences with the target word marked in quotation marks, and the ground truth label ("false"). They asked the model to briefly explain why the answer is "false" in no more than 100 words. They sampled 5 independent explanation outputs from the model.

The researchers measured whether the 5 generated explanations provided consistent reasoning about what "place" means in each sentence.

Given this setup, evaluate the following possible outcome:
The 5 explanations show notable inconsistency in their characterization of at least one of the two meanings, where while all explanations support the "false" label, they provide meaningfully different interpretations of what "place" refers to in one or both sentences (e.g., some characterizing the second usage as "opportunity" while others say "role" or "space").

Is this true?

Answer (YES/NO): NO